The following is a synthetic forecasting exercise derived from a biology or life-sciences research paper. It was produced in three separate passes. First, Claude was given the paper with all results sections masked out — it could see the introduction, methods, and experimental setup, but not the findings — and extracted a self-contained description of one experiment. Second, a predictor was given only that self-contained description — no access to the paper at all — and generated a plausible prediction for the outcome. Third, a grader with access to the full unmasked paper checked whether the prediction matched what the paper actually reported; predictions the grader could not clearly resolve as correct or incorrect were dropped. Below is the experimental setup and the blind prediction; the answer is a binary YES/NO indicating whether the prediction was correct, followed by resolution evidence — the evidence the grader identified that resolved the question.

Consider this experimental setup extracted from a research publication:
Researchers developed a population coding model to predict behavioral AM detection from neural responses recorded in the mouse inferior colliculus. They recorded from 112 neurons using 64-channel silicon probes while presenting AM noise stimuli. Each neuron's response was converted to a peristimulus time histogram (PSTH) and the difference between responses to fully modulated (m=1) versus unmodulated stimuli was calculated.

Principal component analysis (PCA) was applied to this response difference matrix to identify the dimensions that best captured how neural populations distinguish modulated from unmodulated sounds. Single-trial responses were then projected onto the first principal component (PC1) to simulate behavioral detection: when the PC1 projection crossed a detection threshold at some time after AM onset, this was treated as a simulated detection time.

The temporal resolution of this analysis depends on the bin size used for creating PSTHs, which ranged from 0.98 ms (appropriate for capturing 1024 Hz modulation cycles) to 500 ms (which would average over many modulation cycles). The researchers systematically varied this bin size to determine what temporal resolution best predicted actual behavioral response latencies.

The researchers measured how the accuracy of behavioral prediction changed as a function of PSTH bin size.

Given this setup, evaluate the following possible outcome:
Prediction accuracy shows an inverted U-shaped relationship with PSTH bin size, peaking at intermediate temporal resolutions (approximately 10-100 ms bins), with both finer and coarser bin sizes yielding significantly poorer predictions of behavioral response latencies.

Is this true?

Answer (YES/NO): NO